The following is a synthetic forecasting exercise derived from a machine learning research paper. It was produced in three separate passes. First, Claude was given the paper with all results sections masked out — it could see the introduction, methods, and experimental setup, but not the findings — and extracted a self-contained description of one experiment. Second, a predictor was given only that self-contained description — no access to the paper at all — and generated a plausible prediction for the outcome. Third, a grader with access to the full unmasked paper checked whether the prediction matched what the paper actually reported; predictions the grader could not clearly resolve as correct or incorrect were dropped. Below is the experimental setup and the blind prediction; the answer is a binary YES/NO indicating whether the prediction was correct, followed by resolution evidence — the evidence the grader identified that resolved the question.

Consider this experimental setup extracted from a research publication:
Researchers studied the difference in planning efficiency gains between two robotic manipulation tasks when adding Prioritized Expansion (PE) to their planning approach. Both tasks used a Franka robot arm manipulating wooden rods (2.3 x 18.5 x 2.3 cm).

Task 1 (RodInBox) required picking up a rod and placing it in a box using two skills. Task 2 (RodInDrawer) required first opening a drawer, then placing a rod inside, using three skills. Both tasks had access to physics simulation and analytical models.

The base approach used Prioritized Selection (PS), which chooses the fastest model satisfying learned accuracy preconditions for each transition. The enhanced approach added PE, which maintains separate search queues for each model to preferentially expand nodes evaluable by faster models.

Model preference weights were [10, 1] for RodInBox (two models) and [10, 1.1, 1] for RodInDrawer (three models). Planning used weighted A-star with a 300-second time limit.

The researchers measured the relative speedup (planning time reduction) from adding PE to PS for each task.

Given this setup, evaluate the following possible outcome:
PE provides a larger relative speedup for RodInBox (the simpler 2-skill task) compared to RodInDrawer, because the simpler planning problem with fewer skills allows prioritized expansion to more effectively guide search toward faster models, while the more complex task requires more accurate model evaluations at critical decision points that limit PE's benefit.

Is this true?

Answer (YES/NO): YES